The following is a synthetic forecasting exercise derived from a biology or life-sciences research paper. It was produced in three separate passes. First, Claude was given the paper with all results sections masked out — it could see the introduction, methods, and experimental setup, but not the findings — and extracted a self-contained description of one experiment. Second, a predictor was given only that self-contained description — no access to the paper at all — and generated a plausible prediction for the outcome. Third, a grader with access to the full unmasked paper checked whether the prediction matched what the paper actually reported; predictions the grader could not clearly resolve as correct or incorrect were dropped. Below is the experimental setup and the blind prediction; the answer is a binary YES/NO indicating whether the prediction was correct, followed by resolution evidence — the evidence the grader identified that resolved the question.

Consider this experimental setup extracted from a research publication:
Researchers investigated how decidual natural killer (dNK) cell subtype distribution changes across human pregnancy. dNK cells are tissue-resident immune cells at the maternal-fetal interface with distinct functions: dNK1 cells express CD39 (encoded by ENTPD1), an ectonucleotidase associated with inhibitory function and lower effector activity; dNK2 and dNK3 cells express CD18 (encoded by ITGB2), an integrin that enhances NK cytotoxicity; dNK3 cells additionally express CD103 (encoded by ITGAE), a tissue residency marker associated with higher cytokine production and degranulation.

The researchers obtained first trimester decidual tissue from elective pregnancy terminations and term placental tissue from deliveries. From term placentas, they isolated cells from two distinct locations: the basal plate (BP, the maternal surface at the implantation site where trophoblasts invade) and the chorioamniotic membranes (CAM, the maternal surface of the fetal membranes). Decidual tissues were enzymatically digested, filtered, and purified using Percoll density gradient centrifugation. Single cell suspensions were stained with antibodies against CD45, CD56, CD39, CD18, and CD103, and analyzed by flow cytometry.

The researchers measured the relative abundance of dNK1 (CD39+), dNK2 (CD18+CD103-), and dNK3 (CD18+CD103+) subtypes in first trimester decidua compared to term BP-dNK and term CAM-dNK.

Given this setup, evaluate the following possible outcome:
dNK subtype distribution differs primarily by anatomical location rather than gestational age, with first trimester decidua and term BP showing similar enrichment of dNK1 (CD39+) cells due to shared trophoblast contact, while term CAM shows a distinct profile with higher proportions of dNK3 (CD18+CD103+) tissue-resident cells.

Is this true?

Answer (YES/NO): NO